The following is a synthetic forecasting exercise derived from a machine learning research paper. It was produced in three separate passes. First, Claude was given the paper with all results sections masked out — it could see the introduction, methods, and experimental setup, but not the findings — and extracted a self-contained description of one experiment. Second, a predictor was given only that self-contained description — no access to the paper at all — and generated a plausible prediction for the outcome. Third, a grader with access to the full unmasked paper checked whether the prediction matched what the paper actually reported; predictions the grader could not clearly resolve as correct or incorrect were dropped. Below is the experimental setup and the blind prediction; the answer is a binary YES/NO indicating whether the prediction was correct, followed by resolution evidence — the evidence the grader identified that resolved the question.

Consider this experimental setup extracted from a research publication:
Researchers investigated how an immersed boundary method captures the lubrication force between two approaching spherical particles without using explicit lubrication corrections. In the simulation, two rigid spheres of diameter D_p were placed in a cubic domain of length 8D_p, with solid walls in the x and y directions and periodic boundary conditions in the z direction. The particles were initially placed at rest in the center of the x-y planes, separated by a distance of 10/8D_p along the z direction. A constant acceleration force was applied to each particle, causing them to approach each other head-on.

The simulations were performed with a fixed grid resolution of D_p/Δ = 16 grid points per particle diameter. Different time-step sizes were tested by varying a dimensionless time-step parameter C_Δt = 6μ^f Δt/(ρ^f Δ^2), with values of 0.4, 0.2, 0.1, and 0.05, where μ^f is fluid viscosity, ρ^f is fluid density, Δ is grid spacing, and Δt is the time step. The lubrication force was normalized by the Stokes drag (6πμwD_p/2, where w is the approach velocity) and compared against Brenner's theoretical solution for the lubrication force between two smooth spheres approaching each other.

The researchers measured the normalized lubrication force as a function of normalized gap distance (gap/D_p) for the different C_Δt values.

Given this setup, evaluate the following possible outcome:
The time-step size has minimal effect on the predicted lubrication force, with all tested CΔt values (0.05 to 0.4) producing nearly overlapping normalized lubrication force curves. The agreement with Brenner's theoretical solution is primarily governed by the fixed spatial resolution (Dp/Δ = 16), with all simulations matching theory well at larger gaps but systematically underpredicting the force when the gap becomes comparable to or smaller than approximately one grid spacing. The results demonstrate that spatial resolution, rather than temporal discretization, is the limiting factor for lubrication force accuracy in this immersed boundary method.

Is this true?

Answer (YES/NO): NO